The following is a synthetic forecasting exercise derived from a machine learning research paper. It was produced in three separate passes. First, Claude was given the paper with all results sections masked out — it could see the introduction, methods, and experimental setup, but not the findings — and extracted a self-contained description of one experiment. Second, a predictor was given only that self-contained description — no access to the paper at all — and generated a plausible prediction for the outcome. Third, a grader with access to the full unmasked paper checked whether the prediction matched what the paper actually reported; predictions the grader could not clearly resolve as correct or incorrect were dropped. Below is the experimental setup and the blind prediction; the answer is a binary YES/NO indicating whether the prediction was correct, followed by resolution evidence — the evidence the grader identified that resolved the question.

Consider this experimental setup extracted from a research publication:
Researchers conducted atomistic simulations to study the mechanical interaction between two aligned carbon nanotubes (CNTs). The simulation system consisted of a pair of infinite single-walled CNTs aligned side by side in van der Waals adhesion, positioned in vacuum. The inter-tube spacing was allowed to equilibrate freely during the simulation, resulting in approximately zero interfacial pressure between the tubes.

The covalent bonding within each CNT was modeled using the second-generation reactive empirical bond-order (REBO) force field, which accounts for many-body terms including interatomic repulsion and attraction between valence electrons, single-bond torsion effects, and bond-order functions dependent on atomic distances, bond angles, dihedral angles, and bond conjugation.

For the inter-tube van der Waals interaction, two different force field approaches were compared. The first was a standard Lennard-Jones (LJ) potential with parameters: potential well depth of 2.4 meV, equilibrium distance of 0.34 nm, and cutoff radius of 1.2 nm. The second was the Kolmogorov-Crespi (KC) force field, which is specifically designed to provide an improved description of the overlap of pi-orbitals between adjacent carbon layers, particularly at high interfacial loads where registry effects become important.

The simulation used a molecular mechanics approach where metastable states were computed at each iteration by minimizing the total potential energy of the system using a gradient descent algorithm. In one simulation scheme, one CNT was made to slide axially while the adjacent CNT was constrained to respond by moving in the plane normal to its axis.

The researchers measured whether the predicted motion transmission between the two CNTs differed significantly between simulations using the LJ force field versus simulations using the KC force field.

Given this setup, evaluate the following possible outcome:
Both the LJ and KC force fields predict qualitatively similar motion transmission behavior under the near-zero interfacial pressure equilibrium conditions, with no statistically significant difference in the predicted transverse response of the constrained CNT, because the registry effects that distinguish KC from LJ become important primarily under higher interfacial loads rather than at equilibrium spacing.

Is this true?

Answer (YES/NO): YES